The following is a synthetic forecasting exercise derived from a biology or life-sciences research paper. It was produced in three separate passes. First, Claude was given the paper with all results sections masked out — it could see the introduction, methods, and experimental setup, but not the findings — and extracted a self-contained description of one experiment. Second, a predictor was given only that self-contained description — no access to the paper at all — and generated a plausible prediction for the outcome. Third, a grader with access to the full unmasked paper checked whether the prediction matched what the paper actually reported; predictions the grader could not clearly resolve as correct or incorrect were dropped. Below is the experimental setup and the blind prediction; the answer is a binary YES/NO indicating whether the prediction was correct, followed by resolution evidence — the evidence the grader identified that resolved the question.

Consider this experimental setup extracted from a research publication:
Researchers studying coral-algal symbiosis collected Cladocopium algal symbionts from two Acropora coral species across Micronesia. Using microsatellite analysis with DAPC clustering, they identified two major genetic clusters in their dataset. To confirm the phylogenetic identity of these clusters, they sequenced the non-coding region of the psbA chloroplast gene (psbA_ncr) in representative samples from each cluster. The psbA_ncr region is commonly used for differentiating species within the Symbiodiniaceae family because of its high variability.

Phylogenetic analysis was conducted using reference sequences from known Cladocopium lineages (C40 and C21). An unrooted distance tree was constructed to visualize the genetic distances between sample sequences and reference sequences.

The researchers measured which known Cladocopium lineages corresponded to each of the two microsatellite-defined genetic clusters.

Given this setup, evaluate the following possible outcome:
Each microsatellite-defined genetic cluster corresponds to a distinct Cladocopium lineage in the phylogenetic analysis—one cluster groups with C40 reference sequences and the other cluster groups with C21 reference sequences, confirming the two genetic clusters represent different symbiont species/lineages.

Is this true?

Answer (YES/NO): YES